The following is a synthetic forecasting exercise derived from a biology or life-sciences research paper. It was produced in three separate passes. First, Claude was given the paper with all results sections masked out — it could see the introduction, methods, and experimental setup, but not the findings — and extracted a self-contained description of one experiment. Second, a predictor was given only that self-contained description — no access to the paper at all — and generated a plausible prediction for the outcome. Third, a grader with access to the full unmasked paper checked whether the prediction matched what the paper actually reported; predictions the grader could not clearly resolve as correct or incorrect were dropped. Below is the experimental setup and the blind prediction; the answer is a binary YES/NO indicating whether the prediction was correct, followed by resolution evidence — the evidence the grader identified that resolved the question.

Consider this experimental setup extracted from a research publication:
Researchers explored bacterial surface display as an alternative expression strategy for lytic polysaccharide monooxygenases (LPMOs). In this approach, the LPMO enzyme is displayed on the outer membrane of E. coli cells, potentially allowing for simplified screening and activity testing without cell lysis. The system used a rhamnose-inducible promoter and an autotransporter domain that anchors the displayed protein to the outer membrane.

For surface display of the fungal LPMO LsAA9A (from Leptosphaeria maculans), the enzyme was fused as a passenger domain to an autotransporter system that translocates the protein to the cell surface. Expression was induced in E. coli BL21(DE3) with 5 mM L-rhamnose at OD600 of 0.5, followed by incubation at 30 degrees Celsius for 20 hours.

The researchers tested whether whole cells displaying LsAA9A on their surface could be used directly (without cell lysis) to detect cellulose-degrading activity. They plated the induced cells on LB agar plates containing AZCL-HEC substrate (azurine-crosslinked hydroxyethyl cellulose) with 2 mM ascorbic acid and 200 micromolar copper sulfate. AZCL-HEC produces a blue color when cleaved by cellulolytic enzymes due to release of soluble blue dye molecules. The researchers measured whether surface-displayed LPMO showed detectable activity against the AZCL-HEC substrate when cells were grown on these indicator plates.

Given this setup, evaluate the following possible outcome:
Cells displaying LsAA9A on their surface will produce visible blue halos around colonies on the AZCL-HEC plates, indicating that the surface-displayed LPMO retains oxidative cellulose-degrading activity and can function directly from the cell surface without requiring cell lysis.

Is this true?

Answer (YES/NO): YES